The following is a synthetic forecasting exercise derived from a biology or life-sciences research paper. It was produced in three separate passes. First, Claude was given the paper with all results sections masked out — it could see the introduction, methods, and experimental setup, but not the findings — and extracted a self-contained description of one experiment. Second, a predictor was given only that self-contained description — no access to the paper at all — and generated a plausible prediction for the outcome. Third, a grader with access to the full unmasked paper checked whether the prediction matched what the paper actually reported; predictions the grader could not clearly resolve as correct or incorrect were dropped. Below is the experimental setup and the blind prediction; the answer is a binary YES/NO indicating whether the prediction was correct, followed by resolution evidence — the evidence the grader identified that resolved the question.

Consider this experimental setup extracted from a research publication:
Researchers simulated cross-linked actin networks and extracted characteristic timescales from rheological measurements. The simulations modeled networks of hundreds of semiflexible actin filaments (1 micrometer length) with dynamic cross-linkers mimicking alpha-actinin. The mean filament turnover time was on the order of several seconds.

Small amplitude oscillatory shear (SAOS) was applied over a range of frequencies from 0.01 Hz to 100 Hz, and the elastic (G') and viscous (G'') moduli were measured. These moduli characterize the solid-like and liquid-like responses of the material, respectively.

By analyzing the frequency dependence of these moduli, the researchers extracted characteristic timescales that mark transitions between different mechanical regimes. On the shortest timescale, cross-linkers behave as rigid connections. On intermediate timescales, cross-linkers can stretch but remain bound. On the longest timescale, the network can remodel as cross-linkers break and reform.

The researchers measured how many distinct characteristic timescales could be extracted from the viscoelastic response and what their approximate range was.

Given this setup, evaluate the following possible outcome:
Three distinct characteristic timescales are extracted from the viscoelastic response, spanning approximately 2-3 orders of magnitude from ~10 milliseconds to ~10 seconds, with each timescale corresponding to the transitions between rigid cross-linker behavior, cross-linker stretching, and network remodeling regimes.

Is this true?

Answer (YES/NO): YES